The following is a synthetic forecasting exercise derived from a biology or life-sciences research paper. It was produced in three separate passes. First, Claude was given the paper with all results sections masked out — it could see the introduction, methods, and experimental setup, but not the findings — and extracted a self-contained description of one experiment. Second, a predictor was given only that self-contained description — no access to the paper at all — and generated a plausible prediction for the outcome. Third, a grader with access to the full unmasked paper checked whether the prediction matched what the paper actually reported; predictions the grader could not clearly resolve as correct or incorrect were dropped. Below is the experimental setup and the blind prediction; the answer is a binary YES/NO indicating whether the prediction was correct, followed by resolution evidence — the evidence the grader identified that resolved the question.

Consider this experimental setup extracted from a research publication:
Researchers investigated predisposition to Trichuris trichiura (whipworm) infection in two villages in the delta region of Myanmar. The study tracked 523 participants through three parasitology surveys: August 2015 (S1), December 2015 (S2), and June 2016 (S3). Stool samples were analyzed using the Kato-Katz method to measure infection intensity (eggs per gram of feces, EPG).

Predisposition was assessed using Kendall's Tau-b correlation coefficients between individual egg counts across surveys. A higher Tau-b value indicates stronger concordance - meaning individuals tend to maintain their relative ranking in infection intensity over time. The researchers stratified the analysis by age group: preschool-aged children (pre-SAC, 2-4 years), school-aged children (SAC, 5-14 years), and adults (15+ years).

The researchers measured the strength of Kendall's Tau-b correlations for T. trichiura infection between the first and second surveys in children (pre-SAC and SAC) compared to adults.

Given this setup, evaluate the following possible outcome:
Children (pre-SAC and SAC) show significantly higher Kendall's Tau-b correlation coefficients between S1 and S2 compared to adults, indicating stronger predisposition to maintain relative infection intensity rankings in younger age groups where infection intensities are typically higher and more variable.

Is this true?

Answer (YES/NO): YES